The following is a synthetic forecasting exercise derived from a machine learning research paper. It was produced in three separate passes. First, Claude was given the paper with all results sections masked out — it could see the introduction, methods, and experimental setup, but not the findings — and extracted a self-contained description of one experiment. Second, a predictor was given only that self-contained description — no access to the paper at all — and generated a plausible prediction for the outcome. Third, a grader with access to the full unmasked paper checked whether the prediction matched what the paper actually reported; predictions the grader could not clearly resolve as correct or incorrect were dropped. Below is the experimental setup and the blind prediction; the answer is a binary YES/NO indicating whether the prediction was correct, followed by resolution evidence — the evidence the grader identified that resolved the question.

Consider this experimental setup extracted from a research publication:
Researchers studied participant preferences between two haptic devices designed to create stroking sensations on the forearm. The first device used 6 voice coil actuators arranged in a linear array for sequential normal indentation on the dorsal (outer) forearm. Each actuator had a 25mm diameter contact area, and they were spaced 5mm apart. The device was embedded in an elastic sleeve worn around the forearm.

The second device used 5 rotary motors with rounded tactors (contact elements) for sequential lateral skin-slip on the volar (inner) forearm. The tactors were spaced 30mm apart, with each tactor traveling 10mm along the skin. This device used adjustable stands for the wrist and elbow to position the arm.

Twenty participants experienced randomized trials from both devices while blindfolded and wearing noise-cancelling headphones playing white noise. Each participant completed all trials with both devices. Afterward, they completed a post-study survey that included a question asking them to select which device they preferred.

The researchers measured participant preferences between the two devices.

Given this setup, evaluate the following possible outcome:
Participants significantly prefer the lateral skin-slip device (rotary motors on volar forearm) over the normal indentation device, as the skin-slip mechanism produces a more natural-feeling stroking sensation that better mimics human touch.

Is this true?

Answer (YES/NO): NO